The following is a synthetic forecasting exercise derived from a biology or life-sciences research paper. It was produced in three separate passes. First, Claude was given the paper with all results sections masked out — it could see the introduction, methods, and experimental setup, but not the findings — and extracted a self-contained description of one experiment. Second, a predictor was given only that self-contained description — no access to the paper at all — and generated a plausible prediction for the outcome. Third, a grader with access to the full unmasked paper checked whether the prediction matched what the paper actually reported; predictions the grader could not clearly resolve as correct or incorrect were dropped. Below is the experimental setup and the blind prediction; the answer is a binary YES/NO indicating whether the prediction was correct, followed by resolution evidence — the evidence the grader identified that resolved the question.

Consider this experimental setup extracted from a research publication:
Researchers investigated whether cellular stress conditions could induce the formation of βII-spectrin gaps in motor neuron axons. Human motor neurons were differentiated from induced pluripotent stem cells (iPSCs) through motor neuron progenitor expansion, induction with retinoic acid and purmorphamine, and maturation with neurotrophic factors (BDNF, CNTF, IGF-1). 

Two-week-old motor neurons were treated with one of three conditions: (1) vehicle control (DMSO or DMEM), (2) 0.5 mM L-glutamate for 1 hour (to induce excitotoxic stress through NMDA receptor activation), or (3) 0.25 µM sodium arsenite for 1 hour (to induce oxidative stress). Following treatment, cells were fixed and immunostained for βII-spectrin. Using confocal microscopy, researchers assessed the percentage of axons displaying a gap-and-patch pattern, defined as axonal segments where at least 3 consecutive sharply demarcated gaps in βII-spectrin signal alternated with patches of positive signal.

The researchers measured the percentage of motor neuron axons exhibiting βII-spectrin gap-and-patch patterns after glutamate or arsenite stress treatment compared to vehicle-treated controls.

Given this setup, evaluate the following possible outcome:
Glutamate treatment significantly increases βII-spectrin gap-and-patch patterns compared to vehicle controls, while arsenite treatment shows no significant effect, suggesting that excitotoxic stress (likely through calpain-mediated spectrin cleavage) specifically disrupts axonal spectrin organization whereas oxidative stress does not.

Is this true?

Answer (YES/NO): NO